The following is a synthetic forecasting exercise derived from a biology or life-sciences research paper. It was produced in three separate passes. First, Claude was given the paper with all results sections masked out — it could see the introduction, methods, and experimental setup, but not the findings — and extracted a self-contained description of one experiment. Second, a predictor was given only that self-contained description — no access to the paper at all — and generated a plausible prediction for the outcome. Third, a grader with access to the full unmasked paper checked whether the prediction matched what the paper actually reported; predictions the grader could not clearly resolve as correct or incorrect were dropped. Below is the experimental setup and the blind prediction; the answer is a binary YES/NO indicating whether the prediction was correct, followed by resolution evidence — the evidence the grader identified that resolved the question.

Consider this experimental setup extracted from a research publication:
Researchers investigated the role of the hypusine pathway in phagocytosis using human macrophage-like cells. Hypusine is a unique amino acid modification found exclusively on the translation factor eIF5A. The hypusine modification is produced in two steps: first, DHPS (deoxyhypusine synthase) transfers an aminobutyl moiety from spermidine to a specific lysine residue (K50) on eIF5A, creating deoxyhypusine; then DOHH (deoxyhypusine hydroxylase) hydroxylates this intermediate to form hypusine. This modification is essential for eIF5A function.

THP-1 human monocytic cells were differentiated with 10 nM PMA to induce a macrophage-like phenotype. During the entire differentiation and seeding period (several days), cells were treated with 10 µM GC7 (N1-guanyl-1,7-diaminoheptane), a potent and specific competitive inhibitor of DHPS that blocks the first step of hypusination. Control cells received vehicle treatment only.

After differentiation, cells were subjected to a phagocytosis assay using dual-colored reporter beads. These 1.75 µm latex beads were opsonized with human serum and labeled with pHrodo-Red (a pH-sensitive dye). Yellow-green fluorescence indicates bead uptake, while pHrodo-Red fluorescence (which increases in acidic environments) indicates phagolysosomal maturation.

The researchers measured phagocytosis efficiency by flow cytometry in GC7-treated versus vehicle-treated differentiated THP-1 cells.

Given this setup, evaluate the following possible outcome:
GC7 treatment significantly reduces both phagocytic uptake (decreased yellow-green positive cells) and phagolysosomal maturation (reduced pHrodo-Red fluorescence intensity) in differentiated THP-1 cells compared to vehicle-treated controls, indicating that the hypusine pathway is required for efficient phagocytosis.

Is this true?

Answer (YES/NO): NO